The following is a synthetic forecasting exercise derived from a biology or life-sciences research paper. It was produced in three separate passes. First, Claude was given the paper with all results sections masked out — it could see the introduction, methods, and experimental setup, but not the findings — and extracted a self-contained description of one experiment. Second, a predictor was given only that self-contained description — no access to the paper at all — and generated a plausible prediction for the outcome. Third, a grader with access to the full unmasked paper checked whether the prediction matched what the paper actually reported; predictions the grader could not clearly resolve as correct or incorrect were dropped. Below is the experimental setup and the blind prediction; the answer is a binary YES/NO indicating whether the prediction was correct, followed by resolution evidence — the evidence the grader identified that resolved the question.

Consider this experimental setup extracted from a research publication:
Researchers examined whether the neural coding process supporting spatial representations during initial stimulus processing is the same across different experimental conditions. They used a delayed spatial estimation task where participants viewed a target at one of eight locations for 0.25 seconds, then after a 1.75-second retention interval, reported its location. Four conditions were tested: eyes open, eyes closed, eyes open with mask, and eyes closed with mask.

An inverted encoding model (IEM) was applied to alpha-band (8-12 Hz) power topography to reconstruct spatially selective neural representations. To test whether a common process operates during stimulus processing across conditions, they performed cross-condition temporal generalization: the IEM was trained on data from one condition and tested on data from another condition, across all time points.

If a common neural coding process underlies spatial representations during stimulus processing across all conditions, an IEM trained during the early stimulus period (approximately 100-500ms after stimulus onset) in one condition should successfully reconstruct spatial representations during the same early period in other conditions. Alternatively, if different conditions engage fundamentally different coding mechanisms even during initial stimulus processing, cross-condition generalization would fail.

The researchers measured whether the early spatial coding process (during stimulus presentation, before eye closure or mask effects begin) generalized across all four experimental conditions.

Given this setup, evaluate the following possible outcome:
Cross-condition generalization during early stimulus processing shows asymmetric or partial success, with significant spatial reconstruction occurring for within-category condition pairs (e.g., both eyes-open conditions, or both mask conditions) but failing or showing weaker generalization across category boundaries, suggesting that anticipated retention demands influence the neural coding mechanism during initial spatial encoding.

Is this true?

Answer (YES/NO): NO